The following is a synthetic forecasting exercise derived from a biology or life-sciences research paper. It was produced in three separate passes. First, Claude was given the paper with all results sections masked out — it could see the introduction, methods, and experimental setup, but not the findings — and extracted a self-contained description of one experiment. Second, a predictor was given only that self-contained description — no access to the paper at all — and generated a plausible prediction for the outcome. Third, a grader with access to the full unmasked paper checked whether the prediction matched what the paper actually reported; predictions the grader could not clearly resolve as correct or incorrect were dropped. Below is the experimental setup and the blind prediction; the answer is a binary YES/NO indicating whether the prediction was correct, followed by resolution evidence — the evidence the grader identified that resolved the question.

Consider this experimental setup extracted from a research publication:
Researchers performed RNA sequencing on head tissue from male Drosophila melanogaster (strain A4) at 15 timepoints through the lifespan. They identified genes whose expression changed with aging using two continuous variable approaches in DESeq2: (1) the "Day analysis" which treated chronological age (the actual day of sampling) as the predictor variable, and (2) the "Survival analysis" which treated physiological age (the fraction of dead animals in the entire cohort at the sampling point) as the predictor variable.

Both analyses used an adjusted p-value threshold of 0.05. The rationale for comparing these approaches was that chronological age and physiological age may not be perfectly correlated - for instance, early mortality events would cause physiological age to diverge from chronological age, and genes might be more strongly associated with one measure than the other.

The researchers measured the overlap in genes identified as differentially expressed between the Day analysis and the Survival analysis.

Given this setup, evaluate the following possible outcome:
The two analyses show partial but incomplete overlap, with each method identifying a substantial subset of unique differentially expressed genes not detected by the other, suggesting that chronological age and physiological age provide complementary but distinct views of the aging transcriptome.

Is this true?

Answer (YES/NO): NO